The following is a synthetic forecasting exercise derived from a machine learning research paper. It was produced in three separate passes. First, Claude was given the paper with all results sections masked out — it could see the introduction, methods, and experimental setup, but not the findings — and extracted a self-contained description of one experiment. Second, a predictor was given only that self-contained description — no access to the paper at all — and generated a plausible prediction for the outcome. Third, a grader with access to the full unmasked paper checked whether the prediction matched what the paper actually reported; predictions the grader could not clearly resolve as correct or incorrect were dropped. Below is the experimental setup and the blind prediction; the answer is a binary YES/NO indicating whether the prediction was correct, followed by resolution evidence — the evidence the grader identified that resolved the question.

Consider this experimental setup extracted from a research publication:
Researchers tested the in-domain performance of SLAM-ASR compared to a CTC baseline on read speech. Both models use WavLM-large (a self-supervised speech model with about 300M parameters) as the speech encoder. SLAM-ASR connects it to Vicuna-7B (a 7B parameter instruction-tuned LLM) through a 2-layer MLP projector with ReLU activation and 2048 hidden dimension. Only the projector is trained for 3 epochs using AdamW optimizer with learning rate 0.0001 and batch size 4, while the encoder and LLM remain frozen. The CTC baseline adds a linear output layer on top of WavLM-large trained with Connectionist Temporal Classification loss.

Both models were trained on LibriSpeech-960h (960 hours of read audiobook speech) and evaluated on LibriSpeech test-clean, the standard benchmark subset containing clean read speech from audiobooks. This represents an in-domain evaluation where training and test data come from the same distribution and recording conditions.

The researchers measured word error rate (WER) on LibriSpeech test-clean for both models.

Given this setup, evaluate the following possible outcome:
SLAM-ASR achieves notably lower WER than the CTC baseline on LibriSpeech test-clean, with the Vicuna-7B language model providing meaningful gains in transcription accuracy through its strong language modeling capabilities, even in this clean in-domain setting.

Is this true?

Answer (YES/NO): NO